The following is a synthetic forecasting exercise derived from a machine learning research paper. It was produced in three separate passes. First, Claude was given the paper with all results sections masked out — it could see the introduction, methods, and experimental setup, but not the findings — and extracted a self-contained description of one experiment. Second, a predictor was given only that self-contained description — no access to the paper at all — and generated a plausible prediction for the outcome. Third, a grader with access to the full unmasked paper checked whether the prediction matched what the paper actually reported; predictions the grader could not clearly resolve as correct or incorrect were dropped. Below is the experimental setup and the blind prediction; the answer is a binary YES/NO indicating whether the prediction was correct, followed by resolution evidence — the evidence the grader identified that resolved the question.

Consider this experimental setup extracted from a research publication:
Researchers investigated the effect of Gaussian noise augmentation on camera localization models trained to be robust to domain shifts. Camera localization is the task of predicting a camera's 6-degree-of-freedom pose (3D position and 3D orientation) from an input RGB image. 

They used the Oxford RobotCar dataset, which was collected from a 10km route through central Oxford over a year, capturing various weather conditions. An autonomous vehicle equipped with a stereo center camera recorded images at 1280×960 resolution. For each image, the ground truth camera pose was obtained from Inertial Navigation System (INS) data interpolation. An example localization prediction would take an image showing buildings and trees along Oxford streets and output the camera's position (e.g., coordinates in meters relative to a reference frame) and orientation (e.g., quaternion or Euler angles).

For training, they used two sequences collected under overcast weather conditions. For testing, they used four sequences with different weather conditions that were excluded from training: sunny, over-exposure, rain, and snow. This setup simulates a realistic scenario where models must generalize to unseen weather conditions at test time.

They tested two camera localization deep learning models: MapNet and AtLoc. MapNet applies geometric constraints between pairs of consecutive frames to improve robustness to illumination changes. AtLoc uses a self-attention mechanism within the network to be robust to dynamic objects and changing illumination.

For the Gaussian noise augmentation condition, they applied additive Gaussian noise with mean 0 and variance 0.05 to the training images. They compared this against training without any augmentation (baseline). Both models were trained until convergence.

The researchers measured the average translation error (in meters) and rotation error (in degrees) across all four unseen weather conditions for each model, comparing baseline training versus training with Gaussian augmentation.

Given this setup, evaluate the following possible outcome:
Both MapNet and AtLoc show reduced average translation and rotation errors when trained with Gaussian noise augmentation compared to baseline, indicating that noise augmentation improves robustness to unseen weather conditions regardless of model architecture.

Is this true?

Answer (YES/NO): NO